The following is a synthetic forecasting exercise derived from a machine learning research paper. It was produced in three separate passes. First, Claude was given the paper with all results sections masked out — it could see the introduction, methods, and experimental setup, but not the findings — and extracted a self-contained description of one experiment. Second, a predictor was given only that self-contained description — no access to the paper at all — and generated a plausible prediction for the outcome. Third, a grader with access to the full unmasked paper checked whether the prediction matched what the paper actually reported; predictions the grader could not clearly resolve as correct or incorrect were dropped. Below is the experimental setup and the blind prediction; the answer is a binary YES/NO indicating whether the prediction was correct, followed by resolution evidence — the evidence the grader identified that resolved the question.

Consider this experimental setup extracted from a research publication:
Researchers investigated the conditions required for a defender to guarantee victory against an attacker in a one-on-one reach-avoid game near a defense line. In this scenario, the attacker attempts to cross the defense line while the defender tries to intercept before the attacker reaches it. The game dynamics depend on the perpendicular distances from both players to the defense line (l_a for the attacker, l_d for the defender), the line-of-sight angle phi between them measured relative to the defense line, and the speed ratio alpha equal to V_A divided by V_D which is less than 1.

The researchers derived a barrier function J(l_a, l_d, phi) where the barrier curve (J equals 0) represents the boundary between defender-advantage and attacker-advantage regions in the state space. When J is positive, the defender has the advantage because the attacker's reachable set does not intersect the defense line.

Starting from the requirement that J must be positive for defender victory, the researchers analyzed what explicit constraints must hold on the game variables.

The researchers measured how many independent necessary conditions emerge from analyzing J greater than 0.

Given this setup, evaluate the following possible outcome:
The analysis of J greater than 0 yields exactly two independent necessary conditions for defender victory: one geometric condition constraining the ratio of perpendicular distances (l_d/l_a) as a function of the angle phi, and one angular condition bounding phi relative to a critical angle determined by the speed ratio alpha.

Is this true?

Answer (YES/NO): YES